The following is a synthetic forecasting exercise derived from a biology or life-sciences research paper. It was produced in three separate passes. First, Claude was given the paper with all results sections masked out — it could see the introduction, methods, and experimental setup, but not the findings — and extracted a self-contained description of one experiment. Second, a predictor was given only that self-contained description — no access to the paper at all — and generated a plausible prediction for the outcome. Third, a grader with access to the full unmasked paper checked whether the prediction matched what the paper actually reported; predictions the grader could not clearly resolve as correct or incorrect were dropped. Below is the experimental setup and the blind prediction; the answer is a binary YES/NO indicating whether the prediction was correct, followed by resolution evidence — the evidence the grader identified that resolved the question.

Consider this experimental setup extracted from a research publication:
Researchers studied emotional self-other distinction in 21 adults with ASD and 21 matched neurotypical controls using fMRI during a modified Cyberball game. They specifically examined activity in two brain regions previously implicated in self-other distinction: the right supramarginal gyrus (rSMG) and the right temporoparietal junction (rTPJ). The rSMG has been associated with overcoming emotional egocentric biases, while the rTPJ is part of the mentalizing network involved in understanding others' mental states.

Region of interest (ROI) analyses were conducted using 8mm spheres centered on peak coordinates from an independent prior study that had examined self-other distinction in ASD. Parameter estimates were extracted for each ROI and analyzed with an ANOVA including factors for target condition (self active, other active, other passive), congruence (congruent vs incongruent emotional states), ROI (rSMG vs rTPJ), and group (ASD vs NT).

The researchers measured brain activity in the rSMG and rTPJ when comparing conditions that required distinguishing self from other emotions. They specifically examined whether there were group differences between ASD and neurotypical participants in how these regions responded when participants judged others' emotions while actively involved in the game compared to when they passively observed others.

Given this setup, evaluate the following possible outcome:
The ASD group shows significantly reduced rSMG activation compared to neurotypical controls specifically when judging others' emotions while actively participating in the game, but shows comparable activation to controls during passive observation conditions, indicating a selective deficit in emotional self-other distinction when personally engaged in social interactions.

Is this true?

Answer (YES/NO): NO